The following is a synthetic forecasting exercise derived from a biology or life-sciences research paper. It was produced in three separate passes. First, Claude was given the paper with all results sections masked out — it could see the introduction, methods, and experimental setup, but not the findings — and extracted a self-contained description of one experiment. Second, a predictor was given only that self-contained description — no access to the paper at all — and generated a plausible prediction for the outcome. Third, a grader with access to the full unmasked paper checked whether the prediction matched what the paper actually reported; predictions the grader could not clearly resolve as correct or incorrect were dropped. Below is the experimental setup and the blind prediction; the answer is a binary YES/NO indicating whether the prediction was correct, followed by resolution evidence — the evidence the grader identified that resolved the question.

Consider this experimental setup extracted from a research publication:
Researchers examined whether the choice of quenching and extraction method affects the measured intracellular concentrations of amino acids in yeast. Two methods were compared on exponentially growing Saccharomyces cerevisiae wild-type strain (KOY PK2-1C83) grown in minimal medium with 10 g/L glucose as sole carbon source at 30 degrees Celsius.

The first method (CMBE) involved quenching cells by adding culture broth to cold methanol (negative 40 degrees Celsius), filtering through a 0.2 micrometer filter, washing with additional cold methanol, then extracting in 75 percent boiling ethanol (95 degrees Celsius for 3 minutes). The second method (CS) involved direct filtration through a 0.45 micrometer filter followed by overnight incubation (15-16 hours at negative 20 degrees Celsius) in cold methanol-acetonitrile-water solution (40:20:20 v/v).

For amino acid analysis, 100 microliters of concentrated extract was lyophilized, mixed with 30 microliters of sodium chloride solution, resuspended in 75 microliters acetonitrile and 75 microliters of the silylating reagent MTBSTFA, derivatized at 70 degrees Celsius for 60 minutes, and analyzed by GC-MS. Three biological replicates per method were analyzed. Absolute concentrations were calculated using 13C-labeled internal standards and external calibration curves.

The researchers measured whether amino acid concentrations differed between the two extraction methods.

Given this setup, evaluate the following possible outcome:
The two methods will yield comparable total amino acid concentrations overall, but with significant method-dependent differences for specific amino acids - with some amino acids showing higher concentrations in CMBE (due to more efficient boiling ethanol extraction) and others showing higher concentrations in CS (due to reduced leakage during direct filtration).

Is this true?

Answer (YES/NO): NO